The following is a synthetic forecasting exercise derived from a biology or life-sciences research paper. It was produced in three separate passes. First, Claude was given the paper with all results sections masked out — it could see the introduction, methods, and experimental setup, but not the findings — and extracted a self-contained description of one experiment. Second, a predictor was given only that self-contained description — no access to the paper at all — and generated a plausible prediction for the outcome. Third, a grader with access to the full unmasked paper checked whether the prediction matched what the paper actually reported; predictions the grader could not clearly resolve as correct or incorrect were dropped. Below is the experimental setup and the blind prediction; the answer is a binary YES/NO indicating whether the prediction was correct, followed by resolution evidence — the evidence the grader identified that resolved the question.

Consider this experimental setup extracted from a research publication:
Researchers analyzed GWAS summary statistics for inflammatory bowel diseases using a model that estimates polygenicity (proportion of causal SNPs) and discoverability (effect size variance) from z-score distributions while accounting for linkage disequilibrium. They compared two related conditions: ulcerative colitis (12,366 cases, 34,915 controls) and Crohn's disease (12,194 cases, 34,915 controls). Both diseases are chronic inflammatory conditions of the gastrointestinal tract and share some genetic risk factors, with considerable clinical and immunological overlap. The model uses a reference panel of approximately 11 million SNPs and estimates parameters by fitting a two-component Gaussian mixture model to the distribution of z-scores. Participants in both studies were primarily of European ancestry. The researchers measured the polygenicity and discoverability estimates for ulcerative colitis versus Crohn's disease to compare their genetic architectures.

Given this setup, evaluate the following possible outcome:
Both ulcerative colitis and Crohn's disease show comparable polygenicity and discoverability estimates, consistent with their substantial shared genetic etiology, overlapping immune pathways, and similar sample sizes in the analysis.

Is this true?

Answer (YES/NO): NO